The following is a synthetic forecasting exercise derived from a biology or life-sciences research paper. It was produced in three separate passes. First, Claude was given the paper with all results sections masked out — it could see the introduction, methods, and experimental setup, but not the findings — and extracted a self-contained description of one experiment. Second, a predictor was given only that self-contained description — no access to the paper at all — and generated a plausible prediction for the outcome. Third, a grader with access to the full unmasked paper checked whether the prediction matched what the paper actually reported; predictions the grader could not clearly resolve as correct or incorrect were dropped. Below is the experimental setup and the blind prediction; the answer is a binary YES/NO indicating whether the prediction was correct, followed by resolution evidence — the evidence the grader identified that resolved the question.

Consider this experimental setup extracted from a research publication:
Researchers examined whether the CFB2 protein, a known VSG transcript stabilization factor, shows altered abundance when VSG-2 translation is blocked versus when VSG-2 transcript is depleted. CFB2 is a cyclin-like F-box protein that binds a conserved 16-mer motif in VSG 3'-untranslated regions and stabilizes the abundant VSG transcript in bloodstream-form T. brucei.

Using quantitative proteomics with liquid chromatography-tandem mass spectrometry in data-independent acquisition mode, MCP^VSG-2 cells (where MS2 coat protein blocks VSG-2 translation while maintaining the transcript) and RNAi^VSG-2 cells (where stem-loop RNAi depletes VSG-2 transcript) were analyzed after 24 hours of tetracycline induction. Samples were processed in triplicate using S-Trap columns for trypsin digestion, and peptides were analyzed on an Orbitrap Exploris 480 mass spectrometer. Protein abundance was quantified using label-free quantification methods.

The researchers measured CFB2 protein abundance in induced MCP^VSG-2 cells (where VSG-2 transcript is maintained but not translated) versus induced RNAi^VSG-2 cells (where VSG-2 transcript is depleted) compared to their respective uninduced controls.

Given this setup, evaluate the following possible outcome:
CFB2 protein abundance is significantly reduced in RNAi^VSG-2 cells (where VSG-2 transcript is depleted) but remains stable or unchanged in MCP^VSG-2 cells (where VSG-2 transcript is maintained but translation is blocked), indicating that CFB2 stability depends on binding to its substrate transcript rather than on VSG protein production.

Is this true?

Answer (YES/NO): NO